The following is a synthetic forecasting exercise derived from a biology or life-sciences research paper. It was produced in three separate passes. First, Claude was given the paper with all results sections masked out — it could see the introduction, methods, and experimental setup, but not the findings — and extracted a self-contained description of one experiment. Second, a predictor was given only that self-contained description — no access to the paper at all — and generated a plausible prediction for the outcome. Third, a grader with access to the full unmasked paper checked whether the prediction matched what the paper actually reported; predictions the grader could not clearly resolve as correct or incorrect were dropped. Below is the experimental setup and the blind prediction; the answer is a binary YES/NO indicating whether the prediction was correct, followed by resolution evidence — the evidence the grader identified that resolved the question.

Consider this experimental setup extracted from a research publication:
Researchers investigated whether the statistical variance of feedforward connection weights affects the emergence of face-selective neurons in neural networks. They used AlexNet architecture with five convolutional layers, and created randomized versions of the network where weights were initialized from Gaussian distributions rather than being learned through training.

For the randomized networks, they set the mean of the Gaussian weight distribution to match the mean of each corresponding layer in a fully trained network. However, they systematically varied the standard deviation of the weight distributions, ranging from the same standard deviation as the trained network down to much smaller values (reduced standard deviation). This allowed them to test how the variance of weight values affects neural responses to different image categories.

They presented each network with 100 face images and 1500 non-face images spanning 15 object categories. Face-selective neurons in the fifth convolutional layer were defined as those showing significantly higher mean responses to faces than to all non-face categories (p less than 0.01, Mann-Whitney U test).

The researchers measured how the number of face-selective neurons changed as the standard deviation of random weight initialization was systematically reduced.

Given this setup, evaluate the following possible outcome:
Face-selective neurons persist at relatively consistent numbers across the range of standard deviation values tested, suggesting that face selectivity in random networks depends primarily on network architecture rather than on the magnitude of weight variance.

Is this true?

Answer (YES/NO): NO